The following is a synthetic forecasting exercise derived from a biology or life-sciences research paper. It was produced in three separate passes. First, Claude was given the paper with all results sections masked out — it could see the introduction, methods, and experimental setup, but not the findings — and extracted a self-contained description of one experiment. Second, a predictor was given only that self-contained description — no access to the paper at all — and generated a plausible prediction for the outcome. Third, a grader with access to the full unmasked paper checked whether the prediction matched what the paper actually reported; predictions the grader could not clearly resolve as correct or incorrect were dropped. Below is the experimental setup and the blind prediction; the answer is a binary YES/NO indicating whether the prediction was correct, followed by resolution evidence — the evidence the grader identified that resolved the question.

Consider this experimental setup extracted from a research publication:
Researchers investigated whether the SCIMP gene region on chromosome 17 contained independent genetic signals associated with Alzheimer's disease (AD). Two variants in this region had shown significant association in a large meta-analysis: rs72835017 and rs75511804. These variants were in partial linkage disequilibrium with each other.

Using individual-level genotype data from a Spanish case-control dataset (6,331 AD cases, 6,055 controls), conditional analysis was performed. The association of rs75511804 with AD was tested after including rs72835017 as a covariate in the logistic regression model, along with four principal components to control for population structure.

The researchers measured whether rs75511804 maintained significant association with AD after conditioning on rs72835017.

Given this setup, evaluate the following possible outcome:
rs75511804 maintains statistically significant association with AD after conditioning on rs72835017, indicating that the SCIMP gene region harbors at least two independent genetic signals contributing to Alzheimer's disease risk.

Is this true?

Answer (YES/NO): YES